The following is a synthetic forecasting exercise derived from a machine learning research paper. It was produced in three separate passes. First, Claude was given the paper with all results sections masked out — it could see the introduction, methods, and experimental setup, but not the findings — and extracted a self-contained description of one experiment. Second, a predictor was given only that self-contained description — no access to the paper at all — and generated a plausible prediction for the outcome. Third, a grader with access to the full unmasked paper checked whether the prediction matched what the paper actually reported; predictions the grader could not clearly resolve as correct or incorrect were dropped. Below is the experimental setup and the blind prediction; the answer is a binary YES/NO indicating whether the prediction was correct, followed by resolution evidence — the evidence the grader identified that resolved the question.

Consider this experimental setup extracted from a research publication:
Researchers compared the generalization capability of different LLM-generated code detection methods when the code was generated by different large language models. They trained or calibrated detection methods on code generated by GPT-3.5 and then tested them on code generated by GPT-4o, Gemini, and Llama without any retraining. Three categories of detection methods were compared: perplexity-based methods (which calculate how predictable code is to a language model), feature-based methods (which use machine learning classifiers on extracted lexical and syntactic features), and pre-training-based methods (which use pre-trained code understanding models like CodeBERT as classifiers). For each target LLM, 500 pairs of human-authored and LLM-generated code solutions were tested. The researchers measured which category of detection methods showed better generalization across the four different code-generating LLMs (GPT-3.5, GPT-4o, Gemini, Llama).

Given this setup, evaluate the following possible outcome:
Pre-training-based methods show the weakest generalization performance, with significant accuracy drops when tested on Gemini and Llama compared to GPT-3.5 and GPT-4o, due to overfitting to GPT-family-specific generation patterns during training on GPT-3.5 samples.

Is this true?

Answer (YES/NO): NO